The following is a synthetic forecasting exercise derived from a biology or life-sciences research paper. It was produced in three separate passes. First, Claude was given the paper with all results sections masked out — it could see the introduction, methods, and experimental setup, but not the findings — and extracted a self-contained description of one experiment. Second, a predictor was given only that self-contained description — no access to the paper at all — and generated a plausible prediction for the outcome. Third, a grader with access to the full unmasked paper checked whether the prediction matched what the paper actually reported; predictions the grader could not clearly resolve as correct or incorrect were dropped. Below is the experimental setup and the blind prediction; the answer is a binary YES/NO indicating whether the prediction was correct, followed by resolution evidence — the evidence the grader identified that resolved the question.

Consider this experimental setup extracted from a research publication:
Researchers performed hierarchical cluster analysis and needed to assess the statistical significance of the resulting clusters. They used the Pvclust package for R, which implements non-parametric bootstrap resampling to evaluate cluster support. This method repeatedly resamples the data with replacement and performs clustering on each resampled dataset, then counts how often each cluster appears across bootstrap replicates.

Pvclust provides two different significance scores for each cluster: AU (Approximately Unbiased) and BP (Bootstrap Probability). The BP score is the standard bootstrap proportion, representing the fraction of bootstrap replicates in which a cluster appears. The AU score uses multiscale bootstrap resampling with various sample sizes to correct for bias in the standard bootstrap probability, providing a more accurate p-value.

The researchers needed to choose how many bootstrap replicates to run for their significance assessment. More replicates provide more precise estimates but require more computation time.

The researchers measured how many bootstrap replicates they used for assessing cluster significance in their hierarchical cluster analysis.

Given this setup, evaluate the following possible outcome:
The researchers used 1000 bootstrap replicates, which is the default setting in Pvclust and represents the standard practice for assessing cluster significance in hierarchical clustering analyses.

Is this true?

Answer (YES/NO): NO